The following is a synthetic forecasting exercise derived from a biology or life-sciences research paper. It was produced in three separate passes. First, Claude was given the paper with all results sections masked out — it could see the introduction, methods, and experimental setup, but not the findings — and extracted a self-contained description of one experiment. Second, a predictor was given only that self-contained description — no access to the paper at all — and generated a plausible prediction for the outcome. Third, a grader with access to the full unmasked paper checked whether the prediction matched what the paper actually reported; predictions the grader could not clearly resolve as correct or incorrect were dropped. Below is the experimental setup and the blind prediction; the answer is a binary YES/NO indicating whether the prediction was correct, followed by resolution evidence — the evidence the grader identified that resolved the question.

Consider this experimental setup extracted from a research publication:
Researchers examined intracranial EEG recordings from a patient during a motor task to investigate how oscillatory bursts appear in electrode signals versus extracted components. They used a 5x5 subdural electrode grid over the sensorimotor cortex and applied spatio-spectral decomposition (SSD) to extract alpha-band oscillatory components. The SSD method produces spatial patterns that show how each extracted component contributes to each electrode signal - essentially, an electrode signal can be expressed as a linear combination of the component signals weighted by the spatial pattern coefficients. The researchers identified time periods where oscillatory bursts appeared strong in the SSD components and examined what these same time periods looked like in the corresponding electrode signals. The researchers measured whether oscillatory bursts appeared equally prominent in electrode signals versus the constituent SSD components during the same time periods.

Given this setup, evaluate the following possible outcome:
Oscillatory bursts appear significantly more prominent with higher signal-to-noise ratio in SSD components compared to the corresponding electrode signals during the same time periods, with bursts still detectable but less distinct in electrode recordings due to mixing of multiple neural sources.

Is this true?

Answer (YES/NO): YES